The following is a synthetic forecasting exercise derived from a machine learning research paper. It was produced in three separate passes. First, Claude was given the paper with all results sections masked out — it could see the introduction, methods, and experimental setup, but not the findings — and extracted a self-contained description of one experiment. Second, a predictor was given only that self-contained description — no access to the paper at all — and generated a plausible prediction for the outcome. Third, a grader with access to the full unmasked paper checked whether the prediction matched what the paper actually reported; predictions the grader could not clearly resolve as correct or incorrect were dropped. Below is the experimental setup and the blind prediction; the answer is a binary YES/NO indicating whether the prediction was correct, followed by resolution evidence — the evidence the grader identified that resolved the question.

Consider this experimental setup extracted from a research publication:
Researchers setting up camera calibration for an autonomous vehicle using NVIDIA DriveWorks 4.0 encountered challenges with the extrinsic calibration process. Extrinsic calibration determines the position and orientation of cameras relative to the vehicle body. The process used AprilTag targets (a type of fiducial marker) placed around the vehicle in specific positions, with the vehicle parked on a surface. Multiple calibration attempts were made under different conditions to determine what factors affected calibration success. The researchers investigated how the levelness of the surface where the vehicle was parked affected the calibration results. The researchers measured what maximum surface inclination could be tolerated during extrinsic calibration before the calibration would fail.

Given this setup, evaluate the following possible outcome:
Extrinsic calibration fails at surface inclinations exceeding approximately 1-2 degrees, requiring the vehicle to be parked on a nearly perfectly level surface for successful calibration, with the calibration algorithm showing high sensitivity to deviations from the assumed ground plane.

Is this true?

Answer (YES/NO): NO